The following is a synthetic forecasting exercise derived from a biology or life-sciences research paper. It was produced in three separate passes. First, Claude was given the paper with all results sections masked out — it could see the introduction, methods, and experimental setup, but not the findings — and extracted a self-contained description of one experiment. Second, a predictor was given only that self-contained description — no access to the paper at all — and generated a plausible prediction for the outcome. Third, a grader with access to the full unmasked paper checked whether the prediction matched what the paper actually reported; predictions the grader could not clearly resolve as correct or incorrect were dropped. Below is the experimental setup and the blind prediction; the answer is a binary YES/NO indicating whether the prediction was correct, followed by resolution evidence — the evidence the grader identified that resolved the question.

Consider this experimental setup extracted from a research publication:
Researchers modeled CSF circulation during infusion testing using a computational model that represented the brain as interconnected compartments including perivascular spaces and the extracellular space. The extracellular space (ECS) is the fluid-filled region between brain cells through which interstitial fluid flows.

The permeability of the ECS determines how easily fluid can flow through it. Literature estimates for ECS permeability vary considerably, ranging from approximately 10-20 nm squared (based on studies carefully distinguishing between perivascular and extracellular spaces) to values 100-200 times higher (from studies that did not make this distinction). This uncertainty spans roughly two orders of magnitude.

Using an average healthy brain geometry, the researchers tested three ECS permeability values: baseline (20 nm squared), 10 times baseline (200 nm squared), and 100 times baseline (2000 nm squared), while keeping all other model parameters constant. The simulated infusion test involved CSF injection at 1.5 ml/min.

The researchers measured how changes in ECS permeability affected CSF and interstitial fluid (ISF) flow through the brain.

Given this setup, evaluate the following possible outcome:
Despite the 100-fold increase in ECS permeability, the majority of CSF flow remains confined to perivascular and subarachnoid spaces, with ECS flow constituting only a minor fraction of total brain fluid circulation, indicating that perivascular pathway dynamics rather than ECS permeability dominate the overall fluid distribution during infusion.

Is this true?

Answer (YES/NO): YES